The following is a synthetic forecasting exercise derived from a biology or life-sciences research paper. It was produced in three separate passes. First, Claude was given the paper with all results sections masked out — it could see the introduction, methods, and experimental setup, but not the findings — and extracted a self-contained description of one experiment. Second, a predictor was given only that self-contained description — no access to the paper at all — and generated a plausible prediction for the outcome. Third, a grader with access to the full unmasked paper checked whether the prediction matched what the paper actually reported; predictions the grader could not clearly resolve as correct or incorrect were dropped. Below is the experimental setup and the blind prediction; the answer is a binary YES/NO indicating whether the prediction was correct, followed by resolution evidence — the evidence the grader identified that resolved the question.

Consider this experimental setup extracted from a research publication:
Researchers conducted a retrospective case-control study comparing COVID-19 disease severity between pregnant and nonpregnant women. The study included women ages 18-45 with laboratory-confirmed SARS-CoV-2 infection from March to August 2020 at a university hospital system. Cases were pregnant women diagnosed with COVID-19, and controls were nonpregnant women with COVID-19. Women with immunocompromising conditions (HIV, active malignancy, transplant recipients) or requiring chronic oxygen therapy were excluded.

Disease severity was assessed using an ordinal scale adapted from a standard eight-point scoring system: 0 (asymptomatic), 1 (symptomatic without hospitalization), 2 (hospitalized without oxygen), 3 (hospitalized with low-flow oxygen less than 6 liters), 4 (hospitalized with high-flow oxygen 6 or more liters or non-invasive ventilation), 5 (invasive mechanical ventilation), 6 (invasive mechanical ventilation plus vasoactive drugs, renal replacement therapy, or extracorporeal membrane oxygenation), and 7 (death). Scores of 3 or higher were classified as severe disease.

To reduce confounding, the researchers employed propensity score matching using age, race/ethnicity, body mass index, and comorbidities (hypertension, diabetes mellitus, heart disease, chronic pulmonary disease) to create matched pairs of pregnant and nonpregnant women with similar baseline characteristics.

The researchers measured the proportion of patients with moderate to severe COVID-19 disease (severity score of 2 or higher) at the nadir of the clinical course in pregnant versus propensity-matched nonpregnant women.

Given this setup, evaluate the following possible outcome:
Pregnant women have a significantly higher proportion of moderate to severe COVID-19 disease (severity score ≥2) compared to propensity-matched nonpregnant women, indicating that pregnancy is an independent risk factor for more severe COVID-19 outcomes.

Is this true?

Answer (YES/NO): YES